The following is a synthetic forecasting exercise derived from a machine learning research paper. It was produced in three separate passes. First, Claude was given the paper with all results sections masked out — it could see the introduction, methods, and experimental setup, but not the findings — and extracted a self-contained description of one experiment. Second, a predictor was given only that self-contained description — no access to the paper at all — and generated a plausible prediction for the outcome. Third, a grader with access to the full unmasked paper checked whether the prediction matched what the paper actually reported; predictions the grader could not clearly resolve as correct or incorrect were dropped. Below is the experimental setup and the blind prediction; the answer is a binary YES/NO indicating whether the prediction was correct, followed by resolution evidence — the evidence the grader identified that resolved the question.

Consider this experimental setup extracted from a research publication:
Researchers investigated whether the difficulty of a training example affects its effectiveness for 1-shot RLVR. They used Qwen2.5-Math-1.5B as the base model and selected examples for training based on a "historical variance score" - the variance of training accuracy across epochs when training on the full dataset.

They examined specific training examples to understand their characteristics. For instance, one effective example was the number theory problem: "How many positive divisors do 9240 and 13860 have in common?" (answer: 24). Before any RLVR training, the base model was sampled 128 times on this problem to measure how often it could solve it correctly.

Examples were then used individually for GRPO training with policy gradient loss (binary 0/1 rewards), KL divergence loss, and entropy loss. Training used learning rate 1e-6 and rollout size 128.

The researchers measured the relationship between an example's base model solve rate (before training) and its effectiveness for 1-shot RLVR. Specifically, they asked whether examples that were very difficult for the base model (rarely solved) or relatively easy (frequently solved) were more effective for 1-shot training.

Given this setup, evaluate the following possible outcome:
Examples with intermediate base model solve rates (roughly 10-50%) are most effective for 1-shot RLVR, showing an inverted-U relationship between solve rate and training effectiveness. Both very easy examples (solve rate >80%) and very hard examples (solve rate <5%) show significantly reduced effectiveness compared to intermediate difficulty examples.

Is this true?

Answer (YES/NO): NO